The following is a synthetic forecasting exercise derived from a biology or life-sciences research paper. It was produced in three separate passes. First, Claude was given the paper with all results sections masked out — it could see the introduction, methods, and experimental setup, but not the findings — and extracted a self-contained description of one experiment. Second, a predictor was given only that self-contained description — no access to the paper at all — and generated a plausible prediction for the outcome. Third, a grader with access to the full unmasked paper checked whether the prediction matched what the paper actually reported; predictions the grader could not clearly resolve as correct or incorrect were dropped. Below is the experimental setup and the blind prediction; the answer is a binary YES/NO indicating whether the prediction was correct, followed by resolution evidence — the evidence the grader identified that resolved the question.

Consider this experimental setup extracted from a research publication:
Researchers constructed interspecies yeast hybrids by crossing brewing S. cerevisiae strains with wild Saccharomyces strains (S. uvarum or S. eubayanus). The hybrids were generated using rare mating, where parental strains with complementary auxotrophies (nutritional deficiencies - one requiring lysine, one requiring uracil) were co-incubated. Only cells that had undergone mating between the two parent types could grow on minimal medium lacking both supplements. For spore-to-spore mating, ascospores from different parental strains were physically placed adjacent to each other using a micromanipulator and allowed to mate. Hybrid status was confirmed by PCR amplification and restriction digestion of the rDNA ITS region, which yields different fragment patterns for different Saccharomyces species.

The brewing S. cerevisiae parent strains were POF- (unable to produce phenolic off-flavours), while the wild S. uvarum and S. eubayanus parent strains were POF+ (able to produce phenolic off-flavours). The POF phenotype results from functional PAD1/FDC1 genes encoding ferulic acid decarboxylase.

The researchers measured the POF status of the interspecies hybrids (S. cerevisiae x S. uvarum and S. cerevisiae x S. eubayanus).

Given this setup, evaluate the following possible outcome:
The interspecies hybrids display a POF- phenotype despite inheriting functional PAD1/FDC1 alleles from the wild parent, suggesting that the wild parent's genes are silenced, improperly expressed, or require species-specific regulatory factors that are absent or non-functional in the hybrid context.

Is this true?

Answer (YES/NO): NO